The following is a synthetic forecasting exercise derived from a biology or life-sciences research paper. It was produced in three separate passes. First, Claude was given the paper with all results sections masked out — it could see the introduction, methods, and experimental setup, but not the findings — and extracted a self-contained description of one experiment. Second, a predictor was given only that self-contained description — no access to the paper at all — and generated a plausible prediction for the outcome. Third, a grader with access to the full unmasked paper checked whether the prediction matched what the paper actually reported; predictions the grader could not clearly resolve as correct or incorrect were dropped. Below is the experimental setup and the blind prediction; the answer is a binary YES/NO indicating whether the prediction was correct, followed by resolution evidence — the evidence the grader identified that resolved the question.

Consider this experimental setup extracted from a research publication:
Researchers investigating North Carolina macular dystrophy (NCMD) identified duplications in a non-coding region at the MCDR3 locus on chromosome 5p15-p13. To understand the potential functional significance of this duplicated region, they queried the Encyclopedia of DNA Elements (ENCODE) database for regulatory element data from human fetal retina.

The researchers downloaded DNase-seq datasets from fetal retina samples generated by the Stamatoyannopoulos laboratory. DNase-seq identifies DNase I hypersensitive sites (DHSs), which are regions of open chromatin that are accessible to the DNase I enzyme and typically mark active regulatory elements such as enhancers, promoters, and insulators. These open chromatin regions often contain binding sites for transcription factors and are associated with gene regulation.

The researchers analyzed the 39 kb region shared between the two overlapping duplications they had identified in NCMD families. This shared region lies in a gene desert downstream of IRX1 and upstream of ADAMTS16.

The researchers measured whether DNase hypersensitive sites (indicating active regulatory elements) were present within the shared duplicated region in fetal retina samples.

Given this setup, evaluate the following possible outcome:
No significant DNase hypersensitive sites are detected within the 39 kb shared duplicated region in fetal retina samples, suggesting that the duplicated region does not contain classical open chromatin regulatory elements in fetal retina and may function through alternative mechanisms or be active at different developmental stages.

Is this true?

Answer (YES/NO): NO